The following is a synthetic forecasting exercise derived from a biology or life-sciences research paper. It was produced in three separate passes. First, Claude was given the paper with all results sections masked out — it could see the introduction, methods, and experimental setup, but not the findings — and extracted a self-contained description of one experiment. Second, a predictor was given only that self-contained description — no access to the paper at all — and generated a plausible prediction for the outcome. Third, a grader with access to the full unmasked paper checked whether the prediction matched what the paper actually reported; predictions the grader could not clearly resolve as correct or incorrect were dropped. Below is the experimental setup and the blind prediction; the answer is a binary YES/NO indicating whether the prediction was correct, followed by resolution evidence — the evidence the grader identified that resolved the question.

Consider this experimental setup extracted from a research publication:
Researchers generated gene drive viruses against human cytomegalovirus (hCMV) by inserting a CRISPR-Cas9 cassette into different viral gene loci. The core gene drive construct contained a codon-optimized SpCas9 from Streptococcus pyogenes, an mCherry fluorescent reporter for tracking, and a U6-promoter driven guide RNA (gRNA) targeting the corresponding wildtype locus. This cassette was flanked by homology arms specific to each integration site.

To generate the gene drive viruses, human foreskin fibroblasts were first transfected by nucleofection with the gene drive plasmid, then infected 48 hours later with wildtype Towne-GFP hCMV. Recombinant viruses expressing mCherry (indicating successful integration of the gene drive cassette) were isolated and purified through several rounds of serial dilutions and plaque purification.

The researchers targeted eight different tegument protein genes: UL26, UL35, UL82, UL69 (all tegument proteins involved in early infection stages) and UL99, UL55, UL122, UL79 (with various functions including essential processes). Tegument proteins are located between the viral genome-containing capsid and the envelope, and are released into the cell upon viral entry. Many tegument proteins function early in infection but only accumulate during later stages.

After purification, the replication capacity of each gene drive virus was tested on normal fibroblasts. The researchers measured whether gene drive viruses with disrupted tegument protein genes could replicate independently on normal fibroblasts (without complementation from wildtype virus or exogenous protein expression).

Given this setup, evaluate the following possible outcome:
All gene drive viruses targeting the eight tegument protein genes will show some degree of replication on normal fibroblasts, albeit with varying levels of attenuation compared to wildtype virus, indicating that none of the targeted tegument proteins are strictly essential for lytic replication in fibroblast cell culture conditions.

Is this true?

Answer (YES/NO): NO